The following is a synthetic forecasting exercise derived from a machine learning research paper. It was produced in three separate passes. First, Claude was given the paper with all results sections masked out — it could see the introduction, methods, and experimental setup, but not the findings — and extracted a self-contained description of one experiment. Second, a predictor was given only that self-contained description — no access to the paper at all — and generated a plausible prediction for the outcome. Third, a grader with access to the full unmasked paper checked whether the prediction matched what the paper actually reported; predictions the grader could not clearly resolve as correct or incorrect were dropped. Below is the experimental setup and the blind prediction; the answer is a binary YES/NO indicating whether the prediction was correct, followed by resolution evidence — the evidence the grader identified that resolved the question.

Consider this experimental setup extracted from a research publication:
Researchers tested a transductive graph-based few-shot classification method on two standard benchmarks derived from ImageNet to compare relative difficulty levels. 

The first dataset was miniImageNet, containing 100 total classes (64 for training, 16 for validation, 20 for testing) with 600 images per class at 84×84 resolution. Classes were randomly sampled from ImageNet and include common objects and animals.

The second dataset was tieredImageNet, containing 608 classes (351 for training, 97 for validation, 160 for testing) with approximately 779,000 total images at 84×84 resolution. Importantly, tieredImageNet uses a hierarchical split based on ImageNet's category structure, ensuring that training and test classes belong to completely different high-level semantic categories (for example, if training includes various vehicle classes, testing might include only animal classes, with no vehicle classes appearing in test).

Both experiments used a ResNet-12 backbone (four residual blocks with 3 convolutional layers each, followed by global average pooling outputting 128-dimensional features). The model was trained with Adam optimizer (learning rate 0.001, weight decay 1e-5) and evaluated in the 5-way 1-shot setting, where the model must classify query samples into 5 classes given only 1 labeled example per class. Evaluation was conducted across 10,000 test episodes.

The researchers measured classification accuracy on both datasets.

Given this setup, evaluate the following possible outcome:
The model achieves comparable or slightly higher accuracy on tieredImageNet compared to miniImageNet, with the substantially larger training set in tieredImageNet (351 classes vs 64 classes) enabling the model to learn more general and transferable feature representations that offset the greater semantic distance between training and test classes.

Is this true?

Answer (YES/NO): YES